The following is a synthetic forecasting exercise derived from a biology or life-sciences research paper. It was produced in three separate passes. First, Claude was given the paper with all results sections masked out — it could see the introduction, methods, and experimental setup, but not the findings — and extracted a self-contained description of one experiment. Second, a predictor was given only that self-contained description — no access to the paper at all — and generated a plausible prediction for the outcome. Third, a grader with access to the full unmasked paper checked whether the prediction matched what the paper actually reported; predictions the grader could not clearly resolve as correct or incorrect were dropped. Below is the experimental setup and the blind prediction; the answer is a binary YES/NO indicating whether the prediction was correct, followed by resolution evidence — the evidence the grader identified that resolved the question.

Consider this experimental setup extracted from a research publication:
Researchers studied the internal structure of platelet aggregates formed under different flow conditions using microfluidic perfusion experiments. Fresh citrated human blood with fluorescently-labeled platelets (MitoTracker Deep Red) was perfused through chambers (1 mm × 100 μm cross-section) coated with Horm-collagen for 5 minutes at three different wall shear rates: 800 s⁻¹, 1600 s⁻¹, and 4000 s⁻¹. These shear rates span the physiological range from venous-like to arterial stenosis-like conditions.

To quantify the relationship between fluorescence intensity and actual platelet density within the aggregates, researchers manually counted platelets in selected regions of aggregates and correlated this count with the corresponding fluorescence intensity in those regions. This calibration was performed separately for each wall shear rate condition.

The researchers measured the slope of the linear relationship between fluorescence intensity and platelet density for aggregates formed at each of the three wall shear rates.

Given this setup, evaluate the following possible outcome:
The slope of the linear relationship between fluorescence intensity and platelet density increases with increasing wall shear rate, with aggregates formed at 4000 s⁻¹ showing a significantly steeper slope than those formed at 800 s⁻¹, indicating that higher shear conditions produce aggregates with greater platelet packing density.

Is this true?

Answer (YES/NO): NO